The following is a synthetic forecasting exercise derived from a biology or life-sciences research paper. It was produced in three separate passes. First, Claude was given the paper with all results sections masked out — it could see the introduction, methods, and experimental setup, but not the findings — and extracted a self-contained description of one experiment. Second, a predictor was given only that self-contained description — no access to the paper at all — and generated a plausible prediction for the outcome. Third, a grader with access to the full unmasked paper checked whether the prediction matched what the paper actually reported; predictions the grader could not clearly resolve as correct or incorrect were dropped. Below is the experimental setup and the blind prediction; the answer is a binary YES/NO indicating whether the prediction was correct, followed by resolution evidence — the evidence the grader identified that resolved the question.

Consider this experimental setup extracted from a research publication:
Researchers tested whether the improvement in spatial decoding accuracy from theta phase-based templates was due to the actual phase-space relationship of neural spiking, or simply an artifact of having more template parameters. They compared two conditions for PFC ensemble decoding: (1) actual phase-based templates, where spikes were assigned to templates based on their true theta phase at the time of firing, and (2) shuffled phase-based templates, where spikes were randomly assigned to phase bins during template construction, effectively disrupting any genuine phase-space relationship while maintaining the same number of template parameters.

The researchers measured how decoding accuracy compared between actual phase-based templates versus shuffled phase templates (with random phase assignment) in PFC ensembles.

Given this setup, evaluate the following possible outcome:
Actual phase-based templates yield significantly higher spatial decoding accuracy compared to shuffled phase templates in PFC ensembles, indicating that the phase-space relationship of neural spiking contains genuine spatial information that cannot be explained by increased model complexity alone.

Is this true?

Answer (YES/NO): YES